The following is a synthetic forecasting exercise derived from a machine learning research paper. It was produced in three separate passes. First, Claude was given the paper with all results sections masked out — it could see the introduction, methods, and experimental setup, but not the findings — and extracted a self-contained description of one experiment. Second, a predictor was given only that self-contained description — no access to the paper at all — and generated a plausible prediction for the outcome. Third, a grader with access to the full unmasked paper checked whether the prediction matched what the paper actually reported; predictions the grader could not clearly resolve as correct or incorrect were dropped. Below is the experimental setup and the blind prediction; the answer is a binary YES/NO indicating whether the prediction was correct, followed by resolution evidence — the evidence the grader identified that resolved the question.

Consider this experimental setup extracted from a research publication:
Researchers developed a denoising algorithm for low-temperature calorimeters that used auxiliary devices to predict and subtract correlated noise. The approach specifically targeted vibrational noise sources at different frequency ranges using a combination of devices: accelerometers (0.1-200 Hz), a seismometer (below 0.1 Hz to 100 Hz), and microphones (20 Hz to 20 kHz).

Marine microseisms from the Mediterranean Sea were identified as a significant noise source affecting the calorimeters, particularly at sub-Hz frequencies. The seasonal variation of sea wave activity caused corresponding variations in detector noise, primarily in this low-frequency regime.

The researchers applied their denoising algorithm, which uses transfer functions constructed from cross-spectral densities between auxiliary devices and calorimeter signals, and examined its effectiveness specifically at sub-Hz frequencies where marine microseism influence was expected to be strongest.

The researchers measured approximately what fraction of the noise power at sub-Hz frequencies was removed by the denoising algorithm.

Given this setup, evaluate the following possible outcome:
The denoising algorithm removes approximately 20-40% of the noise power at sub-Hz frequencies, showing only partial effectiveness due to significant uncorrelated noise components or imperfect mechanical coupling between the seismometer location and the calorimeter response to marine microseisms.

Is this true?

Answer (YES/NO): NO